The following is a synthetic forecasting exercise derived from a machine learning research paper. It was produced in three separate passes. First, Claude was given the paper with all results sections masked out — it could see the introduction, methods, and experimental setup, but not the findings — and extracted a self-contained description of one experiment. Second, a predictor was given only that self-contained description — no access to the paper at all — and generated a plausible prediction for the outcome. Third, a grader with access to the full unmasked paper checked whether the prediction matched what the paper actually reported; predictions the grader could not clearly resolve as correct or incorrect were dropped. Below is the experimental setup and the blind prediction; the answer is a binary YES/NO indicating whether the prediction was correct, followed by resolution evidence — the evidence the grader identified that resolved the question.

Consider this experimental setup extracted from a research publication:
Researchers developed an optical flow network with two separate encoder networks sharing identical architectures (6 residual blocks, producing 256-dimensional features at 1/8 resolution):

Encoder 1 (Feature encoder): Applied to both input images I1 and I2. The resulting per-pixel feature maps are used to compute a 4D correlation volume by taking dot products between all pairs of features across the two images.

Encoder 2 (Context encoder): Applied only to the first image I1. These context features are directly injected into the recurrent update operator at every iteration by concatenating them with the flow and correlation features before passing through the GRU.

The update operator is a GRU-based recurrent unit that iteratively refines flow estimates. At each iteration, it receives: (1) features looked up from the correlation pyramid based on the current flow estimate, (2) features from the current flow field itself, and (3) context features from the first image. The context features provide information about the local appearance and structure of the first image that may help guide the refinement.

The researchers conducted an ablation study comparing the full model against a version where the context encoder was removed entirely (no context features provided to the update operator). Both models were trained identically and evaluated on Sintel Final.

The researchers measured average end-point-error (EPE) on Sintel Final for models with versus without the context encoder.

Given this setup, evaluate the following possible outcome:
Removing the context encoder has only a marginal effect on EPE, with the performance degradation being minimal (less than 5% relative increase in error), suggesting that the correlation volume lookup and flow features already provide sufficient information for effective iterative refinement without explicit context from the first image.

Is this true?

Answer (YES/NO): NO